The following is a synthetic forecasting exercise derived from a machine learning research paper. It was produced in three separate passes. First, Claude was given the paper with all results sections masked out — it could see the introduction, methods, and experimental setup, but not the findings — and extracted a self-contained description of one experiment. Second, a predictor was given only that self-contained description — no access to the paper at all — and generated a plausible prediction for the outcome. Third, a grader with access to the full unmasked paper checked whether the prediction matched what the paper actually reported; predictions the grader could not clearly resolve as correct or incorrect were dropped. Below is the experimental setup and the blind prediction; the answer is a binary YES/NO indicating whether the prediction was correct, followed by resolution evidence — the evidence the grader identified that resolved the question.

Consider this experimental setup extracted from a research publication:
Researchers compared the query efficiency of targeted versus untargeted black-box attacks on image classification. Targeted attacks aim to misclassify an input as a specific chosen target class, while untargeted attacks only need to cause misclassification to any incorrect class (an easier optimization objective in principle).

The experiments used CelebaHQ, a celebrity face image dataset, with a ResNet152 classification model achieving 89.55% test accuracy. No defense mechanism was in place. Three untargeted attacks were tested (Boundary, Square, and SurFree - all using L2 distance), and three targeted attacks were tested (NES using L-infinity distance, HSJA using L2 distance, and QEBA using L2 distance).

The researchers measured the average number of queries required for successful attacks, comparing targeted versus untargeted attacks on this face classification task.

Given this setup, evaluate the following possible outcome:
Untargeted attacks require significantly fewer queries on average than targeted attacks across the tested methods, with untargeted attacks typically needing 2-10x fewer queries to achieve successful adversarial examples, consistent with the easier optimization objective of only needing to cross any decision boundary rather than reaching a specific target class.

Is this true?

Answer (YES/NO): NO